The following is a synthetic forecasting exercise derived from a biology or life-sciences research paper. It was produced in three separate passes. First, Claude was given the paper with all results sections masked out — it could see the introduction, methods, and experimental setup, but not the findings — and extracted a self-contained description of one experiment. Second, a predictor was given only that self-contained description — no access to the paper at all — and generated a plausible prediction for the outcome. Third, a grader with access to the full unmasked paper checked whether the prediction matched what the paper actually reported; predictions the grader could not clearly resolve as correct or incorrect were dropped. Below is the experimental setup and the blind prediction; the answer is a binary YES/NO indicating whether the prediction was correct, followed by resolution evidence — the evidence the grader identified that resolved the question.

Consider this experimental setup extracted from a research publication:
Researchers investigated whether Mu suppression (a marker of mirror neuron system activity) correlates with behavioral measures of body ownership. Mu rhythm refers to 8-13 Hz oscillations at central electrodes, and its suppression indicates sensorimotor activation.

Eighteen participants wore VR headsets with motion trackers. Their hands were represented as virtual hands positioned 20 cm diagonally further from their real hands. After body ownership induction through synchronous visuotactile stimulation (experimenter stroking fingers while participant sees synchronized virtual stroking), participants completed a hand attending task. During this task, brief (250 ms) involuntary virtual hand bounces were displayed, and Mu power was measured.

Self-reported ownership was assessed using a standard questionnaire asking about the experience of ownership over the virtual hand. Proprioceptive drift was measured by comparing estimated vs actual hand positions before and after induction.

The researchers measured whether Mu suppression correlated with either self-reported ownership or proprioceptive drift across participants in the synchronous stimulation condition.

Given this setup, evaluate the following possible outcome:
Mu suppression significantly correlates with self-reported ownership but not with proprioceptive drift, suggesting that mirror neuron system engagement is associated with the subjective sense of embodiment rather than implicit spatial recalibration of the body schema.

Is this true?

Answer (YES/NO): NO